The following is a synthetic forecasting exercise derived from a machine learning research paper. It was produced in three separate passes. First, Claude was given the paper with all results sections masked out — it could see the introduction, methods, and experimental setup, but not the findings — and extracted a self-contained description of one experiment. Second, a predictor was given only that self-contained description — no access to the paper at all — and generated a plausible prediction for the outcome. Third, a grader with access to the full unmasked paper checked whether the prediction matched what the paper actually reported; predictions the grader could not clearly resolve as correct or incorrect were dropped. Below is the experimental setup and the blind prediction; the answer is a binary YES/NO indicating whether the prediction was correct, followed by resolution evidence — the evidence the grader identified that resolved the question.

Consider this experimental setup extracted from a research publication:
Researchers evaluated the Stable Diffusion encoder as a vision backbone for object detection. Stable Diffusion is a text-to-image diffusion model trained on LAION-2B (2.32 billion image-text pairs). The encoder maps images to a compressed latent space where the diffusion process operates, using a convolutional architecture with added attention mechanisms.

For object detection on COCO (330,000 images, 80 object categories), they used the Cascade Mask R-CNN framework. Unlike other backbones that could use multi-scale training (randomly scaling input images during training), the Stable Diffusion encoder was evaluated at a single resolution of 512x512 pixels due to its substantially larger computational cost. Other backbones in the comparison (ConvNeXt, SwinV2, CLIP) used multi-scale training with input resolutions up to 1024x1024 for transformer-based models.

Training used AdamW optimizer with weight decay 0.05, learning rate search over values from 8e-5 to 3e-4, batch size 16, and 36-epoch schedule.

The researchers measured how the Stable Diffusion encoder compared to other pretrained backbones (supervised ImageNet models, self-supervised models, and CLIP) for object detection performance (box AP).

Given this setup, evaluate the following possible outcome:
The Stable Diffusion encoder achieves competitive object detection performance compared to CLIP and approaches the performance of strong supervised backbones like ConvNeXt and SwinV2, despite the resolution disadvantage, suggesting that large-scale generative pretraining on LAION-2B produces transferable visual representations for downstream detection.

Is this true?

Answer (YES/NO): NO